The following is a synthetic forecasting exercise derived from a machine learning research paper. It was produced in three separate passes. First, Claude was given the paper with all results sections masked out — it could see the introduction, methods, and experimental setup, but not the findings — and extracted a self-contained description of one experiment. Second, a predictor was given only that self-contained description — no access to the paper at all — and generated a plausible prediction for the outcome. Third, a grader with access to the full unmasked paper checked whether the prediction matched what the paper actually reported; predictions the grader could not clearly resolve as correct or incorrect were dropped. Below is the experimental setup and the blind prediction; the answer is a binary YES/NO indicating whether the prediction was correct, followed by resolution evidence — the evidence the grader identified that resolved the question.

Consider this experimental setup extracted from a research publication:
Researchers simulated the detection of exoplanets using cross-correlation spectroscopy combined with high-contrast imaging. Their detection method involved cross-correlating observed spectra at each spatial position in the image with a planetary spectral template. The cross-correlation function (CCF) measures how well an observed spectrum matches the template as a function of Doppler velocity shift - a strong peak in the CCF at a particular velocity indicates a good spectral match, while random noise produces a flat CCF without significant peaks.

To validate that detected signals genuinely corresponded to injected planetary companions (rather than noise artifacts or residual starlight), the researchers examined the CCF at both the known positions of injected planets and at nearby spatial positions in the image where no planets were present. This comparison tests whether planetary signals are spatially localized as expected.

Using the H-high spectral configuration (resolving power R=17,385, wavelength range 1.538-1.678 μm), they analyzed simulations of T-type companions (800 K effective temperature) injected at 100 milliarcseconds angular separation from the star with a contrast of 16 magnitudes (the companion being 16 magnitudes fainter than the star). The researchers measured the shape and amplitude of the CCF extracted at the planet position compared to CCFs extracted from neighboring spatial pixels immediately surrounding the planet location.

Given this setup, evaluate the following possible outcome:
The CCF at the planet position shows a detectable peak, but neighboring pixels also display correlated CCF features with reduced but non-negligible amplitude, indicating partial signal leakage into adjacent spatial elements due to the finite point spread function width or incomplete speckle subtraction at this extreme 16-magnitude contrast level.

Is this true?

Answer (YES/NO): NO